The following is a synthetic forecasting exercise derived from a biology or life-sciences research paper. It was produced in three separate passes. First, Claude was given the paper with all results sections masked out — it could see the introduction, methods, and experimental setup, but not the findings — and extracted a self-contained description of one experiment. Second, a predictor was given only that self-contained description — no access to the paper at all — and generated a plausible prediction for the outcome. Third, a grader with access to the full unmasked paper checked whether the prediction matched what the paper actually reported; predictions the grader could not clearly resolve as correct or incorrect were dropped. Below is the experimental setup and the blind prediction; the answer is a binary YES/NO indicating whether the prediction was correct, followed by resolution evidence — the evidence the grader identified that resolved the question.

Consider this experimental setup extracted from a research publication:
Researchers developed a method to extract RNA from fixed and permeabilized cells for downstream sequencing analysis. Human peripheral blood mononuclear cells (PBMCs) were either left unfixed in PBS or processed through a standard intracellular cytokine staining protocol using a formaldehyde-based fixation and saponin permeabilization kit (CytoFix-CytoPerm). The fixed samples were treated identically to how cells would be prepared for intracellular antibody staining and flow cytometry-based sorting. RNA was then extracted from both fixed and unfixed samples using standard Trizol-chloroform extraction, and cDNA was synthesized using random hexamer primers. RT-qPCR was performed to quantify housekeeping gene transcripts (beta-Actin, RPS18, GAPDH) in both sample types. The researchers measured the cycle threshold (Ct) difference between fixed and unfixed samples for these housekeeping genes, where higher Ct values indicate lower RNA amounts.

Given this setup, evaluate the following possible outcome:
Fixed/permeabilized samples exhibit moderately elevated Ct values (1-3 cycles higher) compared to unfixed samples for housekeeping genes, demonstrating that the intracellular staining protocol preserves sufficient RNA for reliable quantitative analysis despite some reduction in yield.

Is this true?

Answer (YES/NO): NO